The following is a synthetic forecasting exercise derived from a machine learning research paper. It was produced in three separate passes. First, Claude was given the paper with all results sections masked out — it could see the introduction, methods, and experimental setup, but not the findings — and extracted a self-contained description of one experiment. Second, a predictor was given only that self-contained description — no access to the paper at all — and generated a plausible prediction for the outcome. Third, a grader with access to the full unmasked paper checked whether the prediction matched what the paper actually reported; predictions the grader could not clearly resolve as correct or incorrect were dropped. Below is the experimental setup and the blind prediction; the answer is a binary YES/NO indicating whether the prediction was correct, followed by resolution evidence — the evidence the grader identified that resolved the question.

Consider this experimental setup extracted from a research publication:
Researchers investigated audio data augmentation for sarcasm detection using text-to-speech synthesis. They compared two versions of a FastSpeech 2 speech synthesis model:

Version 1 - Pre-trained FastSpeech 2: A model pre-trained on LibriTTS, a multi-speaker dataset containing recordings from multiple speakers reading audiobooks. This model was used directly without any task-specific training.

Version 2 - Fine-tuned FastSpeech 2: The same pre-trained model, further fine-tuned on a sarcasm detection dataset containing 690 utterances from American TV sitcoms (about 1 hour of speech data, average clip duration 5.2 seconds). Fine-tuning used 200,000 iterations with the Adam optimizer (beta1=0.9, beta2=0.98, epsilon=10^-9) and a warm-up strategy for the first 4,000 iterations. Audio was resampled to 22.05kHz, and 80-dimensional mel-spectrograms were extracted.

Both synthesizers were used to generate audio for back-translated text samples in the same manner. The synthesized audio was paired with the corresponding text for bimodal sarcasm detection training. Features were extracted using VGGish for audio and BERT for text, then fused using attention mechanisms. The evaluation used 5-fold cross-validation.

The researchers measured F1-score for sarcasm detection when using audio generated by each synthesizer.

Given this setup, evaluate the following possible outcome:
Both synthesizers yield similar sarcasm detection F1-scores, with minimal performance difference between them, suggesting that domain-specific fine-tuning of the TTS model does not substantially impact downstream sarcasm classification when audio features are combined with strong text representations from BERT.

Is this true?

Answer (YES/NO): NO